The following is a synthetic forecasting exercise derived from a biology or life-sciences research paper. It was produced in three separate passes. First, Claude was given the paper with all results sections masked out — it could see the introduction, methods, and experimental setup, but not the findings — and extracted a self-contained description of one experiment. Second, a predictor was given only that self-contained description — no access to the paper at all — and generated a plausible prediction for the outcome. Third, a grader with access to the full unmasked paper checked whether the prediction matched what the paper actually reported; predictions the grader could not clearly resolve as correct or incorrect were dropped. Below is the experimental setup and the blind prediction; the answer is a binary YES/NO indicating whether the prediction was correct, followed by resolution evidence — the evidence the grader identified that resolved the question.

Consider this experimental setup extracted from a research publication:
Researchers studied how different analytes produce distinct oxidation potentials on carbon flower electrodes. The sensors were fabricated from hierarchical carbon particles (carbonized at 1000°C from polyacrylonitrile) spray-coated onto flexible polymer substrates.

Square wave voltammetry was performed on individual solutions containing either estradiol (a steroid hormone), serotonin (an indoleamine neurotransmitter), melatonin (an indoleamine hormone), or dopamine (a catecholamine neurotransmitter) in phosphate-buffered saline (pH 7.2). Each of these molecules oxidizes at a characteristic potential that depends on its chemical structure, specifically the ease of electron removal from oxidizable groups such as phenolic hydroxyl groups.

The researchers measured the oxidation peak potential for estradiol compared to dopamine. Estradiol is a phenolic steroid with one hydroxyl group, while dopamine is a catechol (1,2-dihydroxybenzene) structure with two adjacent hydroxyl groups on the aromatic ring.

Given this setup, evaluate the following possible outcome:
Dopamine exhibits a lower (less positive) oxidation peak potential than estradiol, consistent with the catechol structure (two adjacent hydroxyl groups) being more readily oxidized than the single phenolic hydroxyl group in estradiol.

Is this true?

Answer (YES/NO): YES